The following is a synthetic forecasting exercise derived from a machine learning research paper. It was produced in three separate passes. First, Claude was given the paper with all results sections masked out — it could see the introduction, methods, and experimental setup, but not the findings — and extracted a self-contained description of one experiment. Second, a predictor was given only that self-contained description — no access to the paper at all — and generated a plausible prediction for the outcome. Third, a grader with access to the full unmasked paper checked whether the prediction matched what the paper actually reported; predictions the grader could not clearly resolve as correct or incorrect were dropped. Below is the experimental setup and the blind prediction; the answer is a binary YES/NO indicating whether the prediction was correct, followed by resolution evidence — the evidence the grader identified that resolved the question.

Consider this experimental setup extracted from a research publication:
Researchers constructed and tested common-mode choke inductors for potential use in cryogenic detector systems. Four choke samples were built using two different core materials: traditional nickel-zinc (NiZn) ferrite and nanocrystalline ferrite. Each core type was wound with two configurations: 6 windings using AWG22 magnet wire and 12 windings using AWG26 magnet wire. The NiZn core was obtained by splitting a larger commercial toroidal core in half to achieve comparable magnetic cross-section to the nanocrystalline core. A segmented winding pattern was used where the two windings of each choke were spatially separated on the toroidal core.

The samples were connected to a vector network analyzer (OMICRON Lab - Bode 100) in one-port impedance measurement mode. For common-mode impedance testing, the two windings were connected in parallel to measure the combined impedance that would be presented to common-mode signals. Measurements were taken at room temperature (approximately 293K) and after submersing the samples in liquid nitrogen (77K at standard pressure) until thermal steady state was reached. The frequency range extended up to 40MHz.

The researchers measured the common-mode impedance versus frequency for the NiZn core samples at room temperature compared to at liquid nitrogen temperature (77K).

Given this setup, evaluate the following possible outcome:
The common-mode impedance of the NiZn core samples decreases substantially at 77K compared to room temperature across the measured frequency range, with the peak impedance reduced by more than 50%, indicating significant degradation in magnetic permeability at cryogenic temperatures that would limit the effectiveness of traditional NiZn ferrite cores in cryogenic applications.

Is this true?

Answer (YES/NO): YES